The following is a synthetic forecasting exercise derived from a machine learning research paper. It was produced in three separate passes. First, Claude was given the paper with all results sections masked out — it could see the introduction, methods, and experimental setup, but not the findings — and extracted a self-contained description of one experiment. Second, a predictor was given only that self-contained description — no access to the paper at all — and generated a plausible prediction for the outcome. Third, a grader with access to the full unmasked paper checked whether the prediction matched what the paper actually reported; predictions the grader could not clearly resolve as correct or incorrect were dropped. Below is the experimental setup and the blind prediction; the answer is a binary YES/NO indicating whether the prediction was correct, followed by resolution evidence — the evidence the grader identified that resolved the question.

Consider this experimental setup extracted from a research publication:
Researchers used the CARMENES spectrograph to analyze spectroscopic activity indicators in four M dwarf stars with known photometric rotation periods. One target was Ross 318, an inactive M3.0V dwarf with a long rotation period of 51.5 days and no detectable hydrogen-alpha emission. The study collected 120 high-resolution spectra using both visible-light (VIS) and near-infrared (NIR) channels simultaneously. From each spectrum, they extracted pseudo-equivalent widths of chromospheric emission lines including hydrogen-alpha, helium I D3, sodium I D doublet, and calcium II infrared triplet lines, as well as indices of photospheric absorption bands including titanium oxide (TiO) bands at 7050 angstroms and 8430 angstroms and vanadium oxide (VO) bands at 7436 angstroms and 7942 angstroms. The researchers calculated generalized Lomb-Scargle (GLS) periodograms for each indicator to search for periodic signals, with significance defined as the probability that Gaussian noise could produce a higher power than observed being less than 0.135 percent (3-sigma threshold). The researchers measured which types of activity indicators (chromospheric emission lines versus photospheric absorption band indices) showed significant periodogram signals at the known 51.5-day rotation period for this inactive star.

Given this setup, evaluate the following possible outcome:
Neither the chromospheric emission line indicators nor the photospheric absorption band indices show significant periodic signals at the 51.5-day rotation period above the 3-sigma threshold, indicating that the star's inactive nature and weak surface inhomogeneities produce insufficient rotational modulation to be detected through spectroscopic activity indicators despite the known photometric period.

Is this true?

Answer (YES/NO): NO